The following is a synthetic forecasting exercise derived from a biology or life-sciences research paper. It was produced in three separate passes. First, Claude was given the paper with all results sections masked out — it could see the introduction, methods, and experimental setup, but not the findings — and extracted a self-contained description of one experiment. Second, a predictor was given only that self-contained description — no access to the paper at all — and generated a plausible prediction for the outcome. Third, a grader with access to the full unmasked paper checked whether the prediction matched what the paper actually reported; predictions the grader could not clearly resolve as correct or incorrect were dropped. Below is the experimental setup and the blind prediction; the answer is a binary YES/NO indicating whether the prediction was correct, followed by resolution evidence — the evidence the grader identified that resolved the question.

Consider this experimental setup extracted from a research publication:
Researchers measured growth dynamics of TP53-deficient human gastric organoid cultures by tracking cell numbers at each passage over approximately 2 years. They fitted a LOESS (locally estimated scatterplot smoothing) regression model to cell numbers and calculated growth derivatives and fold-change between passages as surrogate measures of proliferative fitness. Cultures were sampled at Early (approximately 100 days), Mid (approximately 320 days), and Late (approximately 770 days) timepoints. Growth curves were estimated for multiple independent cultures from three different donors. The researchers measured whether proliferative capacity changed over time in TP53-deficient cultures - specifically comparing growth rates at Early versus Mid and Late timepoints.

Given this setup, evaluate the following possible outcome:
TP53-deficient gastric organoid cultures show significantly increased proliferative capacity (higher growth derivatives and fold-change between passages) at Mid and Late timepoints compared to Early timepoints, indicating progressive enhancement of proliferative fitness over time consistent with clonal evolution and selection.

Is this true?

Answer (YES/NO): YES